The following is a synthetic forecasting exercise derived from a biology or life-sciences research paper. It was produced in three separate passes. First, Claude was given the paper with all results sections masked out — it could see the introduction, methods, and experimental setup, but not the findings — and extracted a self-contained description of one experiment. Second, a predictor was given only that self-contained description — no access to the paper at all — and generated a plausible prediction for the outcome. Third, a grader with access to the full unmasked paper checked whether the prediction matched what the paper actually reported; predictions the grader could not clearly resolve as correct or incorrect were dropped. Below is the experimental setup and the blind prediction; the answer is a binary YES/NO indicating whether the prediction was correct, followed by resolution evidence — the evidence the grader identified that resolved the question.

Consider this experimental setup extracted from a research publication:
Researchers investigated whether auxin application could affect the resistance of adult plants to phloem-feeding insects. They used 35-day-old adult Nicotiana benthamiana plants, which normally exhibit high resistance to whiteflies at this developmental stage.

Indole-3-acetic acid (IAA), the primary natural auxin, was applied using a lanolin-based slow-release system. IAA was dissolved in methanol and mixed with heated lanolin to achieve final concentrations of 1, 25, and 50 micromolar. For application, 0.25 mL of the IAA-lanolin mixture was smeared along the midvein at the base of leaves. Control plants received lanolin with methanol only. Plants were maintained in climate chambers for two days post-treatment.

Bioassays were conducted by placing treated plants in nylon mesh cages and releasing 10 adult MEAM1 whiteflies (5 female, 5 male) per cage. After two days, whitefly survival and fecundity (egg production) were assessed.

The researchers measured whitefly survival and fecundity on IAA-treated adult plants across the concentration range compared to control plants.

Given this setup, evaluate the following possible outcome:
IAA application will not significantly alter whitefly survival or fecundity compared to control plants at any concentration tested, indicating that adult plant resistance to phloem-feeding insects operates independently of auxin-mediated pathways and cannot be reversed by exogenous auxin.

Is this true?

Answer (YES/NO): NO